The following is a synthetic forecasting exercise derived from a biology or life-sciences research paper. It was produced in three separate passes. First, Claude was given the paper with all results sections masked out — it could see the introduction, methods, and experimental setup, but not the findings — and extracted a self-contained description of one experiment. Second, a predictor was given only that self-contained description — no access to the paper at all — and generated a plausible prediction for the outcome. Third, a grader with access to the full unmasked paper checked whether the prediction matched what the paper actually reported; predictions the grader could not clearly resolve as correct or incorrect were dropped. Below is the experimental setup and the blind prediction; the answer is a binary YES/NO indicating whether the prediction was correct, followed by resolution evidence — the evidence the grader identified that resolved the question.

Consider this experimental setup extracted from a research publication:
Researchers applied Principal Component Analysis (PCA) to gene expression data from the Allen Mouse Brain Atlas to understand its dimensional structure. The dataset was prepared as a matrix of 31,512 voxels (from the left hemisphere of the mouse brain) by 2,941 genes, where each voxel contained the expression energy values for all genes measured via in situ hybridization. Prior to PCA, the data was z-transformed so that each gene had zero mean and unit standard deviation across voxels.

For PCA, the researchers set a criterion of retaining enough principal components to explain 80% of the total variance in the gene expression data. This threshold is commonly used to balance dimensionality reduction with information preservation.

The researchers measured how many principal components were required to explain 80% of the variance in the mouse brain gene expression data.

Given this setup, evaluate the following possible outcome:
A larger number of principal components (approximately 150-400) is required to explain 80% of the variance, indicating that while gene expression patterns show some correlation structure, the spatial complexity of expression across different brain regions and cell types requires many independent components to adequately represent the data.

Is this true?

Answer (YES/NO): YES